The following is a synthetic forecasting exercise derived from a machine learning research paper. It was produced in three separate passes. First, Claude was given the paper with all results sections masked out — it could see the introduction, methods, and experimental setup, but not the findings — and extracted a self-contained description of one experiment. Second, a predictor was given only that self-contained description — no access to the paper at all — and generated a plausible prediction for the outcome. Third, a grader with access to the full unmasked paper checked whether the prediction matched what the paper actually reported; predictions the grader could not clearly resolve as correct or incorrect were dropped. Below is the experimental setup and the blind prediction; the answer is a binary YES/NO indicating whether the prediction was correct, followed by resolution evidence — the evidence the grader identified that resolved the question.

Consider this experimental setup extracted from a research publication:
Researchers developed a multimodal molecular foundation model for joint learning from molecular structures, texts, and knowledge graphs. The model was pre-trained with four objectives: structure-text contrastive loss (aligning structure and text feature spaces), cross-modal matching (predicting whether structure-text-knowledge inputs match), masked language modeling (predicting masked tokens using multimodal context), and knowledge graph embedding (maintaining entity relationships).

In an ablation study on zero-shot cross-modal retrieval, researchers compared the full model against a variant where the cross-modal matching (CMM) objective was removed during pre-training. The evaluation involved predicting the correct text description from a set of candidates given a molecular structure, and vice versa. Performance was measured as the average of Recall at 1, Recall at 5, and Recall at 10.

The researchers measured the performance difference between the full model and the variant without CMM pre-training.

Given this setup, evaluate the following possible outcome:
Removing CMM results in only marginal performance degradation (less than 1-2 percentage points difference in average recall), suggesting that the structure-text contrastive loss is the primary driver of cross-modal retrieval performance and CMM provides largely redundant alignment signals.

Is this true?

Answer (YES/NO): NO